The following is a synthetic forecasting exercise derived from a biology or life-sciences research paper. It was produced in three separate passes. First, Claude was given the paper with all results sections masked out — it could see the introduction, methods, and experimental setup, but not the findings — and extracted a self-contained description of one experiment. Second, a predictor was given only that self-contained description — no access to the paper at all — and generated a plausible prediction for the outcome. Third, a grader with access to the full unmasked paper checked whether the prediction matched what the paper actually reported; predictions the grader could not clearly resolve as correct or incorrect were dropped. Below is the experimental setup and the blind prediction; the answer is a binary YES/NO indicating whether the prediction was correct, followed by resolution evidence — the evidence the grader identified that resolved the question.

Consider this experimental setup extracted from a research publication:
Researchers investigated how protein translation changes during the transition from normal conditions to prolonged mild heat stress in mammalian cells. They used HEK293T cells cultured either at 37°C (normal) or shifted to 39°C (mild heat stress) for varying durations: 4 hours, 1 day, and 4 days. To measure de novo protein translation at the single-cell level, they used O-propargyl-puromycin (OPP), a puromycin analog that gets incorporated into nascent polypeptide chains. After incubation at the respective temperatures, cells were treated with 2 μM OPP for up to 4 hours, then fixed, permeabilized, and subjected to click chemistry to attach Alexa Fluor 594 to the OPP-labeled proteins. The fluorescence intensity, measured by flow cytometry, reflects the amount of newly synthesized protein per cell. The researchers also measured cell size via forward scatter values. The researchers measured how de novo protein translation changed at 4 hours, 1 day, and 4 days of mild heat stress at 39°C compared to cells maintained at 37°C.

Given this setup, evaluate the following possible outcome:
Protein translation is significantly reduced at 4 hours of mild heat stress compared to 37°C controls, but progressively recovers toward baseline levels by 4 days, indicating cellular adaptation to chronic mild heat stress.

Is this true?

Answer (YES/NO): NO